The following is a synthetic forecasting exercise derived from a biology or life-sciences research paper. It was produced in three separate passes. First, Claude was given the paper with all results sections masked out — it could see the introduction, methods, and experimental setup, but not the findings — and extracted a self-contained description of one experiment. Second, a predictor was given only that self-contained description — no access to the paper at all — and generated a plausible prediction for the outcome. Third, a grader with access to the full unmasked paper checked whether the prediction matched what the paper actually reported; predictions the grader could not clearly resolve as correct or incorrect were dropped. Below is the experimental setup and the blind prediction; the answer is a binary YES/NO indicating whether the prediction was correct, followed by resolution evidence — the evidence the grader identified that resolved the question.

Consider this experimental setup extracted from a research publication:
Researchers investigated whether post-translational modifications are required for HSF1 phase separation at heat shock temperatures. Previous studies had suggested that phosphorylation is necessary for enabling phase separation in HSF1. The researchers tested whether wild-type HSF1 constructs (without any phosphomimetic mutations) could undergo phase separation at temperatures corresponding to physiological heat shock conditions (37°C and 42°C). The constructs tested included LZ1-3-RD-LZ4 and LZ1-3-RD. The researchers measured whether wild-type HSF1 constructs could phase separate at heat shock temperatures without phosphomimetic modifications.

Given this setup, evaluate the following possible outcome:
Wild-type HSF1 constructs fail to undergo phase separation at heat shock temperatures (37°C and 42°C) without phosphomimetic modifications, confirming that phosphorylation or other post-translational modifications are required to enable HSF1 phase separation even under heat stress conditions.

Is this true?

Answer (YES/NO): NO